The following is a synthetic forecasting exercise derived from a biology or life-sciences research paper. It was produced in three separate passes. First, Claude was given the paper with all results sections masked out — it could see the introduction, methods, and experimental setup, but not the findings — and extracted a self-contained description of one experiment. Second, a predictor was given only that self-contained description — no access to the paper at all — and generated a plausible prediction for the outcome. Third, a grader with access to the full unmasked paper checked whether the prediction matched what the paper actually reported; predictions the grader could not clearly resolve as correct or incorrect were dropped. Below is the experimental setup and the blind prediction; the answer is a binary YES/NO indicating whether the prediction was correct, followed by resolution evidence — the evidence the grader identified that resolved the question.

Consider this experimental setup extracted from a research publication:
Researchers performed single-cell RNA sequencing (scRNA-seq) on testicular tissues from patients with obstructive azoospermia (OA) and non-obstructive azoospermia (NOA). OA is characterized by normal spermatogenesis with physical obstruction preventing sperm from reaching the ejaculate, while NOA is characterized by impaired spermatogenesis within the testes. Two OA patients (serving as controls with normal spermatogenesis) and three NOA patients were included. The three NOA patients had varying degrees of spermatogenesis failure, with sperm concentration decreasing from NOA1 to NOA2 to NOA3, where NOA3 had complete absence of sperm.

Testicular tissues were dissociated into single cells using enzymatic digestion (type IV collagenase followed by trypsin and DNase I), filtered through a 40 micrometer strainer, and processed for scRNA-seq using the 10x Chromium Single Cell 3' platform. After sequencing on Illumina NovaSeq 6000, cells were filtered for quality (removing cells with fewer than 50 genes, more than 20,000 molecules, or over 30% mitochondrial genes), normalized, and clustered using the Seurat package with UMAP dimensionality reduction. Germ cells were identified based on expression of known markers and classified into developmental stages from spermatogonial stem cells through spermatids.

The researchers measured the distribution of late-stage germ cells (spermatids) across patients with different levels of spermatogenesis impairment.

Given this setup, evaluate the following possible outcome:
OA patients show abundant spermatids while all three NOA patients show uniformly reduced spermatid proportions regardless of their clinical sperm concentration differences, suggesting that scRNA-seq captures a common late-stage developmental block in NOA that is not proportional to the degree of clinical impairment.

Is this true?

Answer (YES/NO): NO